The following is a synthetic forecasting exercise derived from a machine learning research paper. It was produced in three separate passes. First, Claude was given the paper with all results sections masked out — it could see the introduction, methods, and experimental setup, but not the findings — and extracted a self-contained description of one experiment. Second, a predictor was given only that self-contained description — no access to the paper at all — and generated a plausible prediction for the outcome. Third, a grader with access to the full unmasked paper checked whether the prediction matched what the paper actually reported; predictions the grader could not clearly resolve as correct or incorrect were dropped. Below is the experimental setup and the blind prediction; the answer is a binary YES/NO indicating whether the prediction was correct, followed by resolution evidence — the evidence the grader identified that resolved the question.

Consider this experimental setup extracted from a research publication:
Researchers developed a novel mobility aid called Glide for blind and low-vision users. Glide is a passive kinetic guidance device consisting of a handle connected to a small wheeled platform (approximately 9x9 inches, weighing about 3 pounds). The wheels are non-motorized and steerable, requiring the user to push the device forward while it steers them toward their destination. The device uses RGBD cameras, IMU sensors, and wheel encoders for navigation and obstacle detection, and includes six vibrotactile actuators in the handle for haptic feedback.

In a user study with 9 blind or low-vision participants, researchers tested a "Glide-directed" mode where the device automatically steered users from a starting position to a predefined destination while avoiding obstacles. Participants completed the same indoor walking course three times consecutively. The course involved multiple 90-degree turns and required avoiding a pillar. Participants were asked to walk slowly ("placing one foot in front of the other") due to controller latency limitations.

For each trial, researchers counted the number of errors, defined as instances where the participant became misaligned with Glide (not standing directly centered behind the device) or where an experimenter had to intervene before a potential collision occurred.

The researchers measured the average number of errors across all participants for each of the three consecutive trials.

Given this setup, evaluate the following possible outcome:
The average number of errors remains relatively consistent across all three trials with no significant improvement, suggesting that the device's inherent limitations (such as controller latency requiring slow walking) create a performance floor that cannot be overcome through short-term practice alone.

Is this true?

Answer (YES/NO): NO